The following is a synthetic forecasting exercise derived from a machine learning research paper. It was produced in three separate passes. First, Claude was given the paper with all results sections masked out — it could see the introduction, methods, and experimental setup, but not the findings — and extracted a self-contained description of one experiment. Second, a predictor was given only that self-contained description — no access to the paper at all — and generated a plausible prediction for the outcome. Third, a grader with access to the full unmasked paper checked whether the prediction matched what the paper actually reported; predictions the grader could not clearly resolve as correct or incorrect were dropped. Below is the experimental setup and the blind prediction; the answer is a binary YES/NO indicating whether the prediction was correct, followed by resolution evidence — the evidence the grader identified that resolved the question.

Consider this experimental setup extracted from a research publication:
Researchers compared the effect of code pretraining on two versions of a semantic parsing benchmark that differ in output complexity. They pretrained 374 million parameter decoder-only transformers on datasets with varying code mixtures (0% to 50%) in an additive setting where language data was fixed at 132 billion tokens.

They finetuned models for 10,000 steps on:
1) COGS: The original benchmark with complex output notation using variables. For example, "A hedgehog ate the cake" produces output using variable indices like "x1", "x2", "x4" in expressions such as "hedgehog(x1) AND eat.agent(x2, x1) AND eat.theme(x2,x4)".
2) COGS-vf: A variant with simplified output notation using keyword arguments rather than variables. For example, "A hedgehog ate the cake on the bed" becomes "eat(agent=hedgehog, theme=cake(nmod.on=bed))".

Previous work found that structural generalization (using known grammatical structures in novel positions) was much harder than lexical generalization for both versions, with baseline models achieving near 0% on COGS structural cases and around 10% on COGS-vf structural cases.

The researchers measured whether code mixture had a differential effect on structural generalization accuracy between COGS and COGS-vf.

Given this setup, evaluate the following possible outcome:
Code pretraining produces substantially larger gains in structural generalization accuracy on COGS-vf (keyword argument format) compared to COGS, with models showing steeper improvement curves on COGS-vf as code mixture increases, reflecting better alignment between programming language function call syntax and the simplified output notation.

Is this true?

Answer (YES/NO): YES